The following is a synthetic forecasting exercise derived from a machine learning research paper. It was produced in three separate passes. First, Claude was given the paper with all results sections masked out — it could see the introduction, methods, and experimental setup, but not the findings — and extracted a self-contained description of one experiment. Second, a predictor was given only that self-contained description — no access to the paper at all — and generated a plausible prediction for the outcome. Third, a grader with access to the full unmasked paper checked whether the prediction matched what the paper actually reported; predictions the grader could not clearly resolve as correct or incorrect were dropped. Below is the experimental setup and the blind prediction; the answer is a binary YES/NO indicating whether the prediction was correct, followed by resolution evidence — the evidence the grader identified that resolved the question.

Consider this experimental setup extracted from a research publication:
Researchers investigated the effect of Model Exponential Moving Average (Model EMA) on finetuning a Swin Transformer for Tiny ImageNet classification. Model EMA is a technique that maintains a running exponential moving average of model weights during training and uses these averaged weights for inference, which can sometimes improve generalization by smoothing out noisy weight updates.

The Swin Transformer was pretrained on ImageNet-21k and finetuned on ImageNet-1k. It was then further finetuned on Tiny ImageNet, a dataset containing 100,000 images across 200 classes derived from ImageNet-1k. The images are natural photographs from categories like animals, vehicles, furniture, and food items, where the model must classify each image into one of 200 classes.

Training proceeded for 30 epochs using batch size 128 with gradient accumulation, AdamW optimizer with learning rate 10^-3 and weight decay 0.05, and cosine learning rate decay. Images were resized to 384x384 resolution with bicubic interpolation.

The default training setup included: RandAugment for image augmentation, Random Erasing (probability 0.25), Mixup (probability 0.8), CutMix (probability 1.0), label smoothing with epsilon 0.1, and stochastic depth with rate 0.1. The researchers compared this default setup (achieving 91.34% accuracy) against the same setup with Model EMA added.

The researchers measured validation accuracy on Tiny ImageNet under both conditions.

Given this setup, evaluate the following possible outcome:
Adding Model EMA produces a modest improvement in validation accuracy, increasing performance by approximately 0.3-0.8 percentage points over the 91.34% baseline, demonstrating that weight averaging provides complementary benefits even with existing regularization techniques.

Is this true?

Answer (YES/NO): NO